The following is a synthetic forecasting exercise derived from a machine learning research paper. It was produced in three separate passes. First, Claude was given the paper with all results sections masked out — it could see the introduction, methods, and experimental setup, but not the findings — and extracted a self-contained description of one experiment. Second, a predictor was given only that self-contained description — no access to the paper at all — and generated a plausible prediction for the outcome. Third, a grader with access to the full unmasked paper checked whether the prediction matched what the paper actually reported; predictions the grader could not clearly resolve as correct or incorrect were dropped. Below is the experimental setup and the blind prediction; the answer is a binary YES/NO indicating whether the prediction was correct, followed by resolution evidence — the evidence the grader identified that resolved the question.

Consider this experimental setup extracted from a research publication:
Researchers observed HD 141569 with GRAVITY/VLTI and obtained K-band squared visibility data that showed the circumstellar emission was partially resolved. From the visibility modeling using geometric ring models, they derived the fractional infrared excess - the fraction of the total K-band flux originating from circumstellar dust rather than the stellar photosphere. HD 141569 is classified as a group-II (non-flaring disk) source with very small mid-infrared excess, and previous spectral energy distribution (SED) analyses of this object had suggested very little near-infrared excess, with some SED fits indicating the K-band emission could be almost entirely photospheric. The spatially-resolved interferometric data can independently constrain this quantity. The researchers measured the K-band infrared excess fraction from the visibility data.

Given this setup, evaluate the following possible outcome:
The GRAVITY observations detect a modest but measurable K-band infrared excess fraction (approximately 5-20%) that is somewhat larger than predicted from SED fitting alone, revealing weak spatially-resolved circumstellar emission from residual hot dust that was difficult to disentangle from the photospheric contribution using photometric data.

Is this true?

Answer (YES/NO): YES